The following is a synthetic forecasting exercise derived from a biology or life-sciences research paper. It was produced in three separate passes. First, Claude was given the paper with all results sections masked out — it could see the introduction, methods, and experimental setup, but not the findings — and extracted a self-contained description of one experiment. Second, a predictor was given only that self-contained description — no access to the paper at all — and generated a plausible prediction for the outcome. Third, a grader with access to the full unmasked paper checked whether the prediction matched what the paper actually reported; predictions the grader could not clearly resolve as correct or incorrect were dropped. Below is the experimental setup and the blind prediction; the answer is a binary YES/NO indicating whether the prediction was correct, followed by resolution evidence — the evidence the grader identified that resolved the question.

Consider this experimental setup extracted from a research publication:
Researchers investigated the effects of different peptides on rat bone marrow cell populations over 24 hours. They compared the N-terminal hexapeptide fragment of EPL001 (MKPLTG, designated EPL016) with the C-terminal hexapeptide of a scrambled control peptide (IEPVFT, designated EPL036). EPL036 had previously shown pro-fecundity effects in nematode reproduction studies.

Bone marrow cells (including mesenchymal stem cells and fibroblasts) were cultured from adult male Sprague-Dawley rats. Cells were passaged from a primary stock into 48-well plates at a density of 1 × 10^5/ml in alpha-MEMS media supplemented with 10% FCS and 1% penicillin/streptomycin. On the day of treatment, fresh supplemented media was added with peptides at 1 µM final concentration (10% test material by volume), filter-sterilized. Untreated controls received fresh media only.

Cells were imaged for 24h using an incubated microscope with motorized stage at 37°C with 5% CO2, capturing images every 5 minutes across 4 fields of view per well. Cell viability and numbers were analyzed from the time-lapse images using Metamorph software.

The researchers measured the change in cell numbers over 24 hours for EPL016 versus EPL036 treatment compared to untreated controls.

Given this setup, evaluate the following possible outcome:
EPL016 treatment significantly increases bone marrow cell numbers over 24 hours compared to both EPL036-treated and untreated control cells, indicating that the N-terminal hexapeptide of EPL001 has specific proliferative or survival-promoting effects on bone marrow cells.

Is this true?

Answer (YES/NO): NO